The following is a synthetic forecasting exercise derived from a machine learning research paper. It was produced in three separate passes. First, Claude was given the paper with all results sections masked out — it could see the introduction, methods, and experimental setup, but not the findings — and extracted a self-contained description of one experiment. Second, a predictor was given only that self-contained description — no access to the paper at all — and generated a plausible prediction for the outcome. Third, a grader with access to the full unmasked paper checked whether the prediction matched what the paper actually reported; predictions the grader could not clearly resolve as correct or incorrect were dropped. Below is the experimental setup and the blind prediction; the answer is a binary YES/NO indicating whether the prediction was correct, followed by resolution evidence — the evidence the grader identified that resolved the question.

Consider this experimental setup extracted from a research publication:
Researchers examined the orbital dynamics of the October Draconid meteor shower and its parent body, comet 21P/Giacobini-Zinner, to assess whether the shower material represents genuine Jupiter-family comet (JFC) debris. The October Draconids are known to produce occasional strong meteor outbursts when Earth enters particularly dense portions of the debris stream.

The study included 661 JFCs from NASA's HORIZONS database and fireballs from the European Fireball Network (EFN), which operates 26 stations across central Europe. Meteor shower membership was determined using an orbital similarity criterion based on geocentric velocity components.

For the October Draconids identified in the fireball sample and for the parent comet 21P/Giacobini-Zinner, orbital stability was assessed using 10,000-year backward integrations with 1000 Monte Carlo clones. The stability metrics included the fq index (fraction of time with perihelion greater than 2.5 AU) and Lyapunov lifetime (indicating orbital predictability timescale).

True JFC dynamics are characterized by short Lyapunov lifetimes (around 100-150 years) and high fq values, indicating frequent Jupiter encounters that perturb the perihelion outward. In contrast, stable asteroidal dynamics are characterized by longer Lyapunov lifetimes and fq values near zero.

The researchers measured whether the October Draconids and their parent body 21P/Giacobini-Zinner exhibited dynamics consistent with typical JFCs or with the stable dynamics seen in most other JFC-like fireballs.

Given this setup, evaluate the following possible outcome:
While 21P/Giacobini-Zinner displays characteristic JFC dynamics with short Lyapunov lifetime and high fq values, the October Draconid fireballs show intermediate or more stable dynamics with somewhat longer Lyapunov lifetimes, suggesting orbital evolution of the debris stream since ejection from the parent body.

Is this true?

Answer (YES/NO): NO